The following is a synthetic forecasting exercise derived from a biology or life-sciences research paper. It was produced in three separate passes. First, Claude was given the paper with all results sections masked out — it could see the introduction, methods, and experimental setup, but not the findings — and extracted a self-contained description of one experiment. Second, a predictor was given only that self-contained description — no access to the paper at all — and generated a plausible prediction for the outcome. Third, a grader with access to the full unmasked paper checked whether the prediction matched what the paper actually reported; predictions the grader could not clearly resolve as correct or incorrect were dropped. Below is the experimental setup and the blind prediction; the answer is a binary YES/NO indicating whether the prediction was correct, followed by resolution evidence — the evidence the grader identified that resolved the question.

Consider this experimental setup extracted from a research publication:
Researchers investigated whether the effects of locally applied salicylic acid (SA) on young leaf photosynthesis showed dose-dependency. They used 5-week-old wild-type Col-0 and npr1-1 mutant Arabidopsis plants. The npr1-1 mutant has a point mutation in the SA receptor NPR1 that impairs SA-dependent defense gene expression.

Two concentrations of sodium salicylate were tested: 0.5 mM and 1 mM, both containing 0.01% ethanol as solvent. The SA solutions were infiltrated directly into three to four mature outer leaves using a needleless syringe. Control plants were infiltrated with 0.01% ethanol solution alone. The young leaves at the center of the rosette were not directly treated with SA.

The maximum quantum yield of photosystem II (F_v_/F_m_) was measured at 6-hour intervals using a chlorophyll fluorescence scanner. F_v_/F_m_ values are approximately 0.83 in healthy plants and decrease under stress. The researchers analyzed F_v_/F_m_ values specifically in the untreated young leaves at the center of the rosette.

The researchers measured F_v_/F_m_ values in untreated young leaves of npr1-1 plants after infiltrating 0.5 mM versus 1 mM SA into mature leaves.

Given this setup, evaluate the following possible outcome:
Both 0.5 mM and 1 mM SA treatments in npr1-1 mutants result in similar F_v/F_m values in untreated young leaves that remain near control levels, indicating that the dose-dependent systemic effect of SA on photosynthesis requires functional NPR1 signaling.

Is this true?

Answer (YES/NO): NO